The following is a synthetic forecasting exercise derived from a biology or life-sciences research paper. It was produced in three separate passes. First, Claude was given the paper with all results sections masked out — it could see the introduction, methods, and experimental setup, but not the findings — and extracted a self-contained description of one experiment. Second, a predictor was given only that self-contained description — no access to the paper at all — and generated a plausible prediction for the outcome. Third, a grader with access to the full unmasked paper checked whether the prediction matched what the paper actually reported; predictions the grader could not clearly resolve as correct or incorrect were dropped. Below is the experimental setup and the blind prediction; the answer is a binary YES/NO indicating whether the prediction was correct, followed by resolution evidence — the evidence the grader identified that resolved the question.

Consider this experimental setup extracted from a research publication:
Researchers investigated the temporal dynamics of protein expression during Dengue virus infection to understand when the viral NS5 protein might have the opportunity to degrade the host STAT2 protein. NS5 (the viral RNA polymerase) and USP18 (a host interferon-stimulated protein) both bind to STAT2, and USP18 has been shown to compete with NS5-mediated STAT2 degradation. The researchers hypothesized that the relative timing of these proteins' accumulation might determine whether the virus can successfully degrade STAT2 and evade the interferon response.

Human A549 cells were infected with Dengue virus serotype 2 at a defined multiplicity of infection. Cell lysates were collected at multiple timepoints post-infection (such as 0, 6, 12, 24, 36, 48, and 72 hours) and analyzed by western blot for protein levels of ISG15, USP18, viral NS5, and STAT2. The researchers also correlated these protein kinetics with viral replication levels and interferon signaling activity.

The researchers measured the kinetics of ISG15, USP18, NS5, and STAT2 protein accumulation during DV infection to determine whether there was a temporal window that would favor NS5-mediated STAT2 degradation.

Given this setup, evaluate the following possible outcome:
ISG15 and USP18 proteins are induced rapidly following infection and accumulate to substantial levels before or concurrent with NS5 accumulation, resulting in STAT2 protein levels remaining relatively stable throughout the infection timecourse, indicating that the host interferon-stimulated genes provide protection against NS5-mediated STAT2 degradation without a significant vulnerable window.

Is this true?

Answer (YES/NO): NO